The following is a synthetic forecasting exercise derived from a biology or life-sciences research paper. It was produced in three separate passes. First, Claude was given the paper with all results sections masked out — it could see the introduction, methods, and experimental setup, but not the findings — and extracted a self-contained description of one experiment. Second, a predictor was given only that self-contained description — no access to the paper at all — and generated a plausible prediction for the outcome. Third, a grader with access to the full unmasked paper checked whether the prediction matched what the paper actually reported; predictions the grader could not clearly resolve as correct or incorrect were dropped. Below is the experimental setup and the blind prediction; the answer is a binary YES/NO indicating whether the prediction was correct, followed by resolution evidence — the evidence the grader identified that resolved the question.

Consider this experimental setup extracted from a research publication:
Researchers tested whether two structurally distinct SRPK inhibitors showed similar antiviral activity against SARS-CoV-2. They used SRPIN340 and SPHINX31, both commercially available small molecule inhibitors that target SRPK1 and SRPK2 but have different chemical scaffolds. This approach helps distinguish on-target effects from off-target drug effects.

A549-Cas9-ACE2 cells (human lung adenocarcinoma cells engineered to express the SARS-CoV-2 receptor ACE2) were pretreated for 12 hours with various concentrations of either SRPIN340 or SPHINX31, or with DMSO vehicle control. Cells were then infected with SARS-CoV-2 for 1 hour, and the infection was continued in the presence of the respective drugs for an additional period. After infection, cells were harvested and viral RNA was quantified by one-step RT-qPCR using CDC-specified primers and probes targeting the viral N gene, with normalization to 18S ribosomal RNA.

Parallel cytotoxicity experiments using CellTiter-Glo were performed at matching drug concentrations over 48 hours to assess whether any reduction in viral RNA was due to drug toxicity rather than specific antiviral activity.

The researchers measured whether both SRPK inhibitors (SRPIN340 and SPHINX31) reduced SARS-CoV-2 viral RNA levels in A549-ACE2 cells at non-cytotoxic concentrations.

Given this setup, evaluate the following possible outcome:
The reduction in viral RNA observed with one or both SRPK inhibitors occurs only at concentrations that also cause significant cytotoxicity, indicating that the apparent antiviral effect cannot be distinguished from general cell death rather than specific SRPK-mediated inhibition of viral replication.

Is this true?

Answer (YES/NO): NO